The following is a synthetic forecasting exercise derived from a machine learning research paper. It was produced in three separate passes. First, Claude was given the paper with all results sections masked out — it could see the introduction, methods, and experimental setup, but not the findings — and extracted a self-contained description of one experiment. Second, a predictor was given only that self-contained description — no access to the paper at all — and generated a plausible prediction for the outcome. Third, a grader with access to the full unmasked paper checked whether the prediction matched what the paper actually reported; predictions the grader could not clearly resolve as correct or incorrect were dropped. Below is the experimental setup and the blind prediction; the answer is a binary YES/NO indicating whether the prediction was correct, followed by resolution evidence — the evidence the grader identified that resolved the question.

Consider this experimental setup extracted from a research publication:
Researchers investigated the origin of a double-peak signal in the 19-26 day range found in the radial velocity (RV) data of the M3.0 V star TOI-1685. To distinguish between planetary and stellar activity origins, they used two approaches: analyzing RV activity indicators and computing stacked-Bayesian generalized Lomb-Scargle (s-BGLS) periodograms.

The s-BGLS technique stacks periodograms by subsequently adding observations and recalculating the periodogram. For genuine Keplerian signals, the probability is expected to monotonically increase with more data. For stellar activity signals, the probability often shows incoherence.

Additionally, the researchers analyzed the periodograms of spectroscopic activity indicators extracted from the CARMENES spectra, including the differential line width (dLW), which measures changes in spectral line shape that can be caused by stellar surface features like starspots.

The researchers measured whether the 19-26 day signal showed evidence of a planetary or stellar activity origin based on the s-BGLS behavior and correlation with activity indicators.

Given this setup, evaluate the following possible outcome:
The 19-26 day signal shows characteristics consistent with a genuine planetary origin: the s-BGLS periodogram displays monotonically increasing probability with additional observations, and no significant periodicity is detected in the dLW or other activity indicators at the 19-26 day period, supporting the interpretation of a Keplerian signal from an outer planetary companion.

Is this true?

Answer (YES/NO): NO